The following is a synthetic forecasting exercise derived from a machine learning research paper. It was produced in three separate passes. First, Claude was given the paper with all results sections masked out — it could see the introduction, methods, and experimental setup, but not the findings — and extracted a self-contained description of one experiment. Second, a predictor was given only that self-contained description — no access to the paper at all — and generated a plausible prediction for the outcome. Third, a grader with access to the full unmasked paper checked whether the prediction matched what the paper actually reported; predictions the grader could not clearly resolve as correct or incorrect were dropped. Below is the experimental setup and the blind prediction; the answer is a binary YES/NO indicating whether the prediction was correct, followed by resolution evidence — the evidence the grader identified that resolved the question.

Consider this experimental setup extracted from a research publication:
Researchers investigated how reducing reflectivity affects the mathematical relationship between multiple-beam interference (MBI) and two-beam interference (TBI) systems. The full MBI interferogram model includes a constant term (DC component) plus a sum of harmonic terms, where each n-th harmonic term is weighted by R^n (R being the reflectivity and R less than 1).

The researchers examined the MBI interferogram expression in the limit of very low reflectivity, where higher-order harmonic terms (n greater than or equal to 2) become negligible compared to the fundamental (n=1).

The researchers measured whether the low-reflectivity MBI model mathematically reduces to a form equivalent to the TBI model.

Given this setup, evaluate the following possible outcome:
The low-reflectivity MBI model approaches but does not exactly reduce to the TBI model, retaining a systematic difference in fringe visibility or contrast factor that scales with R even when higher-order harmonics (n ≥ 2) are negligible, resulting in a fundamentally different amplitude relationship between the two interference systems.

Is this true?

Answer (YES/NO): YES